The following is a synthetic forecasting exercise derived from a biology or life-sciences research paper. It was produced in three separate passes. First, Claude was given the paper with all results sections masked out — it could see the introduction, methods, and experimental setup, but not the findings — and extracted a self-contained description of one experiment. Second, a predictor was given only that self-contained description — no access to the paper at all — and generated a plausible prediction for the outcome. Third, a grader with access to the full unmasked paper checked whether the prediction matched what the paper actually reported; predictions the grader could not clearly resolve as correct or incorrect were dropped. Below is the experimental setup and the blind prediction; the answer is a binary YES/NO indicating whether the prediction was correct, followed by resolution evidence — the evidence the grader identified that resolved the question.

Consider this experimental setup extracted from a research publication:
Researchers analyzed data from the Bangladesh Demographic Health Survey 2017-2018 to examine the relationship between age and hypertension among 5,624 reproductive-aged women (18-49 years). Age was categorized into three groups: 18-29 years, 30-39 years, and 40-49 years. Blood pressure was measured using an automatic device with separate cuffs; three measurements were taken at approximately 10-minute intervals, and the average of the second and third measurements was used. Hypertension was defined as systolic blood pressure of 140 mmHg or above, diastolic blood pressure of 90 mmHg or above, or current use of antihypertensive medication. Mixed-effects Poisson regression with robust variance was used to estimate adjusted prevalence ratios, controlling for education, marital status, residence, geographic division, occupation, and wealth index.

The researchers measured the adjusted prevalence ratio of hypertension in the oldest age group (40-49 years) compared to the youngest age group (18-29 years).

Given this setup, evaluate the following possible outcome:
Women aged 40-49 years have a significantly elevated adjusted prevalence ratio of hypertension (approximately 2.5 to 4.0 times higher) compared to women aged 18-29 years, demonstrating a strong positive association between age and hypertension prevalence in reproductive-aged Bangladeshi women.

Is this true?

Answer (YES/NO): YES